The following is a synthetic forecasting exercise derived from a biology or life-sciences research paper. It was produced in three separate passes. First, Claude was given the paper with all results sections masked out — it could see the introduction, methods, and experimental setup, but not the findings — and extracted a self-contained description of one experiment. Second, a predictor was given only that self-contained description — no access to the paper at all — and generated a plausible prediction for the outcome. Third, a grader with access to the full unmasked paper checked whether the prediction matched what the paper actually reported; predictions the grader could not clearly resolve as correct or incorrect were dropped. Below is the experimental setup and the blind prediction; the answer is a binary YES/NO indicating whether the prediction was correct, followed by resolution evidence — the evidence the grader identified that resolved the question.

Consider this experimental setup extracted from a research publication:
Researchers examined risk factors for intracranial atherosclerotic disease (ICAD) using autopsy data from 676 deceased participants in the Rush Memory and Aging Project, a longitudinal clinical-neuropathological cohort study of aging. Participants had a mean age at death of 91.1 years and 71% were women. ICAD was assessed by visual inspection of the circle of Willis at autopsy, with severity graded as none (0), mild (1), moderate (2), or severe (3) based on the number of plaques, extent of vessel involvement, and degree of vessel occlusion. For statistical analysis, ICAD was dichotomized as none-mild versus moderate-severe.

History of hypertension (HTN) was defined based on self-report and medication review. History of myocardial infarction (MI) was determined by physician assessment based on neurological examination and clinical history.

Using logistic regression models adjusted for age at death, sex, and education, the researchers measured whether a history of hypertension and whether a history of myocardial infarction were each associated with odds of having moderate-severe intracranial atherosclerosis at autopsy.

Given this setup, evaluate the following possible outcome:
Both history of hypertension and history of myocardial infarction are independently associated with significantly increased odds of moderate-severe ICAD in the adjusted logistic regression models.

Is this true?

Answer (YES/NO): NO